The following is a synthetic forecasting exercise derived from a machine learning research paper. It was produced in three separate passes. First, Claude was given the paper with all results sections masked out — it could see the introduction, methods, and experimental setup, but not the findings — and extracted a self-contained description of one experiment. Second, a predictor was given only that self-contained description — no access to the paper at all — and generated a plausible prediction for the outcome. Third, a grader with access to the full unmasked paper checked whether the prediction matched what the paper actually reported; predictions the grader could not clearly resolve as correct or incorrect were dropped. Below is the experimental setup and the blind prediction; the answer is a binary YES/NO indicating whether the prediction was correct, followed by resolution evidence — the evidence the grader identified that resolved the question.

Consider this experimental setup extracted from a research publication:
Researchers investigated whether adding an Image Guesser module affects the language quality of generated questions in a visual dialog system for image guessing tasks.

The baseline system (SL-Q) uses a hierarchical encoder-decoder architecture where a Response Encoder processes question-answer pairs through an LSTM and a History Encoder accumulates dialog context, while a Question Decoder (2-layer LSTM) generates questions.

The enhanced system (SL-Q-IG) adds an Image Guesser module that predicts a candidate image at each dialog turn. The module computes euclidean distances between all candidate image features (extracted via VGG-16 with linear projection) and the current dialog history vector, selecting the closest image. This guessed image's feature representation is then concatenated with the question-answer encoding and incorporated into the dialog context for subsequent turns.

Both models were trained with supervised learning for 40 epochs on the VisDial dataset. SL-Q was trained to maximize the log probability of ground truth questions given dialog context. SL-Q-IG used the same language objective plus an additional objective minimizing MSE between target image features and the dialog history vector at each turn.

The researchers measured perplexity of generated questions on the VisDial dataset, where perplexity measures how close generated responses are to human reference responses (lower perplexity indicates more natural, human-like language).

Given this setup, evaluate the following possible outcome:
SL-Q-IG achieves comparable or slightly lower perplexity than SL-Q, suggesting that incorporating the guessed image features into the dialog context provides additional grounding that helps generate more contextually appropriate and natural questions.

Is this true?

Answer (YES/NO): NO